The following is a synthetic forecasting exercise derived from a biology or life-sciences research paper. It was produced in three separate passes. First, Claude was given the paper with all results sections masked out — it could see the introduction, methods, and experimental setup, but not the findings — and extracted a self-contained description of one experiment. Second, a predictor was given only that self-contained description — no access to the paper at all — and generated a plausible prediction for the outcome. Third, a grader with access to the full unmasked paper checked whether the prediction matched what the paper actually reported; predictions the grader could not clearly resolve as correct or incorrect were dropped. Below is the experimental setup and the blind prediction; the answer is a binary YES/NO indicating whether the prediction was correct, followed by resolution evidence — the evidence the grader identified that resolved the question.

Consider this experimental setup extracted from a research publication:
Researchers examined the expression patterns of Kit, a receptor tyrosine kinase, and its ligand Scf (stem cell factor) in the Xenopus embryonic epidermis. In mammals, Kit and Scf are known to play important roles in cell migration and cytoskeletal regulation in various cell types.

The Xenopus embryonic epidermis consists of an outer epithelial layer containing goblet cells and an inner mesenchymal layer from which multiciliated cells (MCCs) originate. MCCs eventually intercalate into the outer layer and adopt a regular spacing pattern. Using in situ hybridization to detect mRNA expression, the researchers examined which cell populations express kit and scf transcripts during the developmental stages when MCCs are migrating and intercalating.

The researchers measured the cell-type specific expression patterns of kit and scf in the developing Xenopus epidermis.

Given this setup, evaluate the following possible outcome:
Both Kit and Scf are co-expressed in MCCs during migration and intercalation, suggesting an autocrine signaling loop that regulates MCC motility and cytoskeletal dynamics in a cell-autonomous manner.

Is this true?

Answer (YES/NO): NO